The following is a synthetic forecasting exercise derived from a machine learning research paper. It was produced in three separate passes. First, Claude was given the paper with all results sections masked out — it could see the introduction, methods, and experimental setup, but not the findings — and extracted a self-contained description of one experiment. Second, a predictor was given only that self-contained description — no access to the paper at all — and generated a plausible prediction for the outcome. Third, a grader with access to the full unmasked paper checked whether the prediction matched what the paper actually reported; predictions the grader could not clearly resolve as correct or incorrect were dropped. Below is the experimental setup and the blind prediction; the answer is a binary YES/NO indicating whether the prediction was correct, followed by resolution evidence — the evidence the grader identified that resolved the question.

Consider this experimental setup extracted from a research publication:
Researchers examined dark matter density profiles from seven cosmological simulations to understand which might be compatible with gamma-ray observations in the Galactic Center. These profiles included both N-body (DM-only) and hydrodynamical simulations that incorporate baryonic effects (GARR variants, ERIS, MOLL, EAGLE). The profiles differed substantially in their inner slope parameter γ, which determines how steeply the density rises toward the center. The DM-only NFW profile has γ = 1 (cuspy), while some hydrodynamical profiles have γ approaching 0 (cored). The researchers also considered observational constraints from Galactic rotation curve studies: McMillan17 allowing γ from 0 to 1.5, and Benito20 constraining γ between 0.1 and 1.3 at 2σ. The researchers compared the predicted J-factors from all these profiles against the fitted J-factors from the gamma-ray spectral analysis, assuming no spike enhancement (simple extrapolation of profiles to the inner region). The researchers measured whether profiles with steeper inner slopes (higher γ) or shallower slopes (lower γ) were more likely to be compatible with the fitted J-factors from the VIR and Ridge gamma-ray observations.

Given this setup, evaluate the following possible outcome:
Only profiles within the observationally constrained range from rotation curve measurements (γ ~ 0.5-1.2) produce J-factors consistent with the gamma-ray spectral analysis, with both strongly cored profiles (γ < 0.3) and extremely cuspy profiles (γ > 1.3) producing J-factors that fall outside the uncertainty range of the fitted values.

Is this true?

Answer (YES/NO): NO